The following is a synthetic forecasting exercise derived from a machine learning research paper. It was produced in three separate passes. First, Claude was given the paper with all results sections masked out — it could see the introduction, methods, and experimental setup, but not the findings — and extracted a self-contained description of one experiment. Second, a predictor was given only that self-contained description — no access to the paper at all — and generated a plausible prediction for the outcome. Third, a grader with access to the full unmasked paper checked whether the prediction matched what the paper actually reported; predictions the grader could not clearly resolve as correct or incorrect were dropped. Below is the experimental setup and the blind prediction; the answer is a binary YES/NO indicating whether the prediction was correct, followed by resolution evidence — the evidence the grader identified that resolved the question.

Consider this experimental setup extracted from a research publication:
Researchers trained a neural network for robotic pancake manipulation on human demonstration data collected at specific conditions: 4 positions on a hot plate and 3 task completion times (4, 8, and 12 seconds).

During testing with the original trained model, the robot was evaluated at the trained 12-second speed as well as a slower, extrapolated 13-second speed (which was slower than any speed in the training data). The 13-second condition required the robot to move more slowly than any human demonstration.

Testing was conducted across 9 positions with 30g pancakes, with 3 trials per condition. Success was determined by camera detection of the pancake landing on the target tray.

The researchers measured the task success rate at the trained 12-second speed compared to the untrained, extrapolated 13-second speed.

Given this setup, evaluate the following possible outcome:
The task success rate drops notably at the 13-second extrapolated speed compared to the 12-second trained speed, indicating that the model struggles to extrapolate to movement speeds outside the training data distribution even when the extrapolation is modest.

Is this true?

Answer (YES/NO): YES